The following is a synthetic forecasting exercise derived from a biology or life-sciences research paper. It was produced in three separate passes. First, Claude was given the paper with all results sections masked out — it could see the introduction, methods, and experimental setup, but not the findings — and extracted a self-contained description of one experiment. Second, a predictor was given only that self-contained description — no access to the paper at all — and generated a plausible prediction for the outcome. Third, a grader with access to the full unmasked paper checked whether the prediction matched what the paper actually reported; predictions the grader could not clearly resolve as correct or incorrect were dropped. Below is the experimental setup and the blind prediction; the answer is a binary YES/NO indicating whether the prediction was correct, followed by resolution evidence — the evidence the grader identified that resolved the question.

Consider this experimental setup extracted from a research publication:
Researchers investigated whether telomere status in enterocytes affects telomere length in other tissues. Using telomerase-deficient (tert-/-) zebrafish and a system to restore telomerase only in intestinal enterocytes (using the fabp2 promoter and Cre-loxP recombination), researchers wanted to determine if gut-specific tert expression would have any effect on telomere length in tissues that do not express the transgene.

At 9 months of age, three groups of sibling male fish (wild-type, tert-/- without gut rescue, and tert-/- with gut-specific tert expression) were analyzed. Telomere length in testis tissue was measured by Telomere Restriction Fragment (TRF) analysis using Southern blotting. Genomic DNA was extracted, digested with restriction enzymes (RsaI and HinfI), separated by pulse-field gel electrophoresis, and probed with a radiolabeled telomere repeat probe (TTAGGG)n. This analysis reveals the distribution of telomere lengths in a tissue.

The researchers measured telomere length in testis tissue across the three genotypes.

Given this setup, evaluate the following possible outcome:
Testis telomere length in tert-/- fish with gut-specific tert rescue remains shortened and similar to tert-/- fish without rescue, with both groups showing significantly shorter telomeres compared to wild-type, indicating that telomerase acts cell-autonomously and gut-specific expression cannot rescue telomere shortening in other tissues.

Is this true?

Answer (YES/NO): YES